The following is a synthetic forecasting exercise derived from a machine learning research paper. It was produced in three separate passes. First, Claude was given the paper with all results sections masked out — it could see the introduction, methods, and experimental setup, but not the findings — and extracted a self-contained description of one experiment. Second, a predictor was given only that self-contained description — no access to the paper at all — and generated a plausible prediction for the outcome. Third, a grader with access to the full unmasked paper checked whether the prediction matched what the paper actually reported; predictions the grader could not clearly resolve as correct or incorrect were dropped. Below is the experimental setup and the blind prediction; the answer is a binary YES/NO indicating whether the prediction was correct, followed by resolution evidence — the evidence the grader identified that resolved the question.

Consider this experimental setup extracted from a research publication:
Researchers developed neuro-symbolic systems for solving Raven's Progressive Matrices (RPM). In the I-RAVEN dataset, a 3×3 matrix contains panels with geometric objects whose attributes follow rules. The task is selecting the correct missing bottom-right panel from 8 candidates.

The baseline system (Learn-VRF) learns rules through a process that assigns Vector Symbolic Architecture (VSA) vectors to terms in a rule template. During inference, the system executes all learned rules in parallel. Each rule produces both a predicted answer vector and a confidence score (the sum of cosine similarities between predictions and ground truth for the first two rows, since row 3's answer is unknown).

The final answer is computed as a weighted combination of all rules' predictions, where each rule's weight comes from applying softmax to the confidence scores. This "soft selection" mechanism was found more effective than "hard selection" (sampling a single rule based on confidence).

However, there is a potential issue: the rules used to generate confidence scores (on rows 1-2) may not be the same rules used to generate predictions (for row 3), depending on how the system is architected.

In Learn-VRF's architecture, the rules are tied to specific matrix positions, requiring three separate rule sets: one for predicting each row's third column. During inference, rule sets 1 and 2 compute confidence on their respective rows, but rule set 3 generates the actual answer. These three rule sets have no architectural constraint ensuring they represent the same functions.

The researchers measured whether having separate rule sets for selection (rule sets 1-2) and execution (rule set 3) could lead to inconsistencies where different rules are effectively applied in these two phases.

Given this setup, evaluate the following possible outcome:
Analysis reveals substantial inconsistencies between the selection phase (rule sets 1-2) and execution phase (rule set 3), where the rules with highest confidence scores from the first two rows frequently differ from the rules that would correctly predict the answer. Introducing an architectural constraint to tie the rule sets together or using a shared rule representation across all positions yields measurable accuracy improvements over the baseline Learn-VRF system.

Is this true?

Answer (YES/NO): NO